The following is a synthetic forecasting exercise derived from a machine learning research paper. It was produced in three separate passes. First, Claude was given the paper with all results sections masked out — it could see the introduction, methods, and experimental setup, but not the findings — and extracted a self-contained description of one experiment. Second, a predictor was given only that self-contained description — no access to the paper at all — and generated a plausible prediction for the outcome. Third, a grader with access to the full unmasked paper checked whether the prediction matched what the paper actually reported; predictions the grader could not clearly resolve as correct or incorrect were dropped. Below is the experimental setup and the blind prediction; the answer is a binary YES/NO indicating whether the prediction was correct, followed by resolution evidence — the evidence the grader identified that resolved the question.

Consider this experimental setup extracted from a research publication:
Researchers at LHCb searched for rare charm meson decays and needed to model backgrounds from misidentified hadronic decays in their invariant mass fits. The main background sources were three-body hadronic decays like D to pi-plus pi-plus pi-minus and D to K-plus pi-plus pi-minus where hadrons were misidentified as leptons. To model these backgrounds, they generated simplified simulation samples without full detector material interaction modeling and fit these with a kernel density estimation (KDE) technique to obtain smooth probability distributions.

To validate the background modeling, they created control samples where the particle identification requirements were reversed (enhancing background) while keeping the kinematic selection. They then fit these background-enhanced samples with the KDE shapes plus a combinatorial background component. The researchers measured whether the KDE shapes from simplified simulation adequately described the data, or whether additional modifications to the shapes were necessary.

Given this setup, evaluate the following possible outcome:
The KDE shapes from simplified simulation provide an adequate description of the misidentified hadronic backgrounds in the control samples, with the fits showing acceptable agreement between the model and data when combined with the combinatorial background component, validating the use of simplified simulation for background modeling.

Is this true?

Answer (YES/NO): NO